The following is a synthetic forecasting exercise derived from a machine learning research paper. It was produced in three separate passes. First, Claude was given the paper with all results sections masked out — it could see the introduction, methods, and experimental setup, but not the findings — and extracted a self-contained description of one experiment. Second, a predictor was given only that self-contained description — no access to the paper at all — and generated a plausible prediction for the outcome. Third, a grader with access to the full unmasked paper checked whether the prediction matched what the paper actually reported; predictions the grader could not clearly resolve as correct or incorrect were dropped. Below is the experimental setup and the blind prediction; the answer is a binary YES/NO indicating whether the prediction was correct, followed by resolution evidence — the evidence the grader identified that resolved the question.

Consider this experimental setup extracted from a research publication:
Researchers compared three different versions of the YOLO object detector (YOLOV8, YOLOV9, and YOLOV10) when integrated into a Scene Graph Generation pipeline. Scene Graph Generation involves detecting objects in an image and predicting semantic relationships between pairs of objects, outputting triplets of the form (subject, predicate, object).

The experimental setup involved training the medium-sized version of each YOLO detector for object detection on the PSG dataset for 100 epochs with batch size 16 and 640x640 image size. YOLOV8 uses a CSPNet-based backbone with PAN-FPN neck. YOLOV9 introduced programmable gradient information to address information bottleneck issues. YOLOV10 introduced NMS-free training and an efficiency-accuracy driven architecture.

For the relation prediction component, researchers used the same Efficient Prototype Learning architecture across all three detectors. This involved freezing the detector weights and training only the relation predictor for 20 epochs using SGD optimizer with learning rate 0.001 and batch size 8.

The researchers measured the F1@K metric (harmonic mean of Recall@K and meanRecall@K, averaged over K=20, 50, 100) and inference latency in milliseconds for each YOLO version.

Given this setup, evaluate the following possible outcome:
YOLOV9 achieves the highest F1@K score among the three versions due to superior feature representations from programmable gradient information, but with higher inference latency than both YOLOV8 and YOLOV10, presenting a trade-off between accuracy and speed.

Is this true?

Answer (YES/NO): NO